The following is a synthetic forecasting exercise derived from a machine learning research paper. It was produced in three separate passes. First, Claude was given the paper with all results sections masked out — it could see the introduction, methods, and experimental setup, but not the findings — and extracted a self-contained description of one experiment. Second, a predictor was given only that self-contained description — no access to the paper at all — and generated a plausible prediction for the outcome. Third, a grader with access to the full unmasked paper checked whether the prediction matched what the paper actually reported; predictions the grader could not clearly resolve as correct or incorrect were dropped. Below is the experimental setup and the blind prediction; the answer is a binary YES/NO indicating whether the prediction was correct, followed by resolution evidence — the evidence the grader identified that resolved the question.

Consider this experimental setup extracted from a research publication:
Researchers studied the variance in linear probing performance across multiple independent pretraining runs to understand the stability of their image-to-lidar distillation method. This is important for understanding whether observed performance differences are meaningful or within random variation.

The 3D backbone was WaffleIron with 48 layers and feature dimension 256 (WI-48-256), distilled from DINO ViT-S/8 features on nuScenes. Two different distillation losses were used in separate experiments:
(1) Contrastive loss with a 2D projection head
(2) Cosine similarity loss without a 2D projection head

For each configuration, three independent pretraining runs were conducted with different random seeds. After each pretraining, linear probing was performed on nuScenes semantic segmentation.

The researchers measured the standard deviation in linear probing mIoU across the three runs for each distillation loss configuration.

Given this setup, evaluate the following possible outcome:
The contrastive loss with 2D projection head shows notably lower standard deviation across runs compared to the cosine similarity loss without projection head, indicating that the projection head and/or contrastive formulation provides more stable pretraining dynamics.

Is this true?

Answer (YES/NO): NO